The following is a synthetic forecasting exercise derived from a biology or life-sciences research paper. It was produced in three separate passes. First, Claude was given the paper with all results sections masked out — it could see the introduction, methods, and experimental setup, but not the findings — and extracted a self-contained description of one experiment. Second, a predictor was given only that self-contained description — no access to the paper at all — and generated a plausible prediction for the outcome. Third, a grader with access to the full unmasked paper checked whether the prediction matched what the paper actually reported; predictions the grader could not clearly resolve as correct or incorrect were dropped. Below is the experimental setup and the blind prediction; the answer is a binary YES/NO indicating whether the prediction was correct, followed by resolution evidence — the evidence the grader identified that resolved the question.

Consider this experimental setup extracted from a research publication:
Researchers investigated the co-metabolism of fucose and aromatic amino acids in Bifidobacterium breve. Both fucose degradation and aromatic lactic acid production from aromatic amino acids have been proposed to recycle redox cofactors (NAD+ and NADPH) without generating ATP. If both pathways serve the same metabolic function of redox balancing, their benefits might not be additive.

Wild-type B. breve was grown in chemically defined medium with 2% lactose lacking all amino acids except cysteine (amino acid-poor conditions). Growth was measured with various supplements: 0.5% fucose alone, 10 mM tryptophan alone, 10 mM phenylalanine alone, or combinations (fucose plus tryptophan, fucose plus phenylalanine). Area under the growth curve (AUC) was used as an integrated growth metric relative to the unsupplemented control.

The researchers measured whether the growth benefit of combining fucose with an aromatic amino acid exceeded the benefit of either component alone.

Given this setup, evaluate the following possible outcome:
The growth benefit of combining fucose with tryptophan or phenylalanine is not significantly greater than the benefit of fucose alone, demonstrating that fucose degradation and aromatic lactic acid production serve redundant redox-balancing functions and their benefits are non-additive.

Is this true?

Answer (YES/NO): YES